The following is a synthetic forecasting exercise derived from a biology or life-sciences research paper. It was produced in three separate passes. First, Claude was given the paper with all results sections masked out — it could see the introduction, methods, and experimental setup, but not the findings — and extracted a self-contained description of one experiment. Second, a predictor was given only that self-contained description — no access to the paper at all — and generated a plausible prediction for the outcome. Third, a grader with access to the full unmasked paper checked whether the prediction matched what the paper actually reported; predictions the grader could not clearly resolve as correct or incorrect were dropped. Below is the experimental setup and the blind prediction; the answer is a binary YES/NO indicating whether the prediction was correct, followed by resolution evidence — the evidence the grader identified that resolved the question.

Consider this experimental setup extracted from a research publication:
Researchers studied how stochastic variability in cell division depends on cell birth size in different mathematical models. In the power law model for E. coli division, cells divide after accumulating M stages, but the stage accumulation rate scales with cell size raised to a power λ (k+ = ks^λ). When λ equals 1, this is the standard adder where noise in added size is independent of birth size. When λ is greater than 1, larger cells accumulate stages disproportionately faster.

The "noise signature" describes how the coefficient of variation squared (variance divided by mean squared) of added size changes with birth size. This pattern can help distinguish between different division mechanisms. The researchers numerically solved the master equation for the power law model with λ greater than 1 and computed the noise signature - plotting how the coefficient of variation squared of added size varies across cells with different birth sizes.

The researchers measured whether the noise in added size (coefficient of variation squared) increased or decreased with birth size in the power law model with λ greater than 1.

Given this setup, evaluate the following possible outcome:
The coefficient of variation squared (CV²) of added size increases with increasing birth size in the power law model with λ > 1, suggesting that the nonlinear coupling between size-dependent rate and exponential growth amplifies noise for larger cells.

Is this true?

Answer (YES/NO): YES